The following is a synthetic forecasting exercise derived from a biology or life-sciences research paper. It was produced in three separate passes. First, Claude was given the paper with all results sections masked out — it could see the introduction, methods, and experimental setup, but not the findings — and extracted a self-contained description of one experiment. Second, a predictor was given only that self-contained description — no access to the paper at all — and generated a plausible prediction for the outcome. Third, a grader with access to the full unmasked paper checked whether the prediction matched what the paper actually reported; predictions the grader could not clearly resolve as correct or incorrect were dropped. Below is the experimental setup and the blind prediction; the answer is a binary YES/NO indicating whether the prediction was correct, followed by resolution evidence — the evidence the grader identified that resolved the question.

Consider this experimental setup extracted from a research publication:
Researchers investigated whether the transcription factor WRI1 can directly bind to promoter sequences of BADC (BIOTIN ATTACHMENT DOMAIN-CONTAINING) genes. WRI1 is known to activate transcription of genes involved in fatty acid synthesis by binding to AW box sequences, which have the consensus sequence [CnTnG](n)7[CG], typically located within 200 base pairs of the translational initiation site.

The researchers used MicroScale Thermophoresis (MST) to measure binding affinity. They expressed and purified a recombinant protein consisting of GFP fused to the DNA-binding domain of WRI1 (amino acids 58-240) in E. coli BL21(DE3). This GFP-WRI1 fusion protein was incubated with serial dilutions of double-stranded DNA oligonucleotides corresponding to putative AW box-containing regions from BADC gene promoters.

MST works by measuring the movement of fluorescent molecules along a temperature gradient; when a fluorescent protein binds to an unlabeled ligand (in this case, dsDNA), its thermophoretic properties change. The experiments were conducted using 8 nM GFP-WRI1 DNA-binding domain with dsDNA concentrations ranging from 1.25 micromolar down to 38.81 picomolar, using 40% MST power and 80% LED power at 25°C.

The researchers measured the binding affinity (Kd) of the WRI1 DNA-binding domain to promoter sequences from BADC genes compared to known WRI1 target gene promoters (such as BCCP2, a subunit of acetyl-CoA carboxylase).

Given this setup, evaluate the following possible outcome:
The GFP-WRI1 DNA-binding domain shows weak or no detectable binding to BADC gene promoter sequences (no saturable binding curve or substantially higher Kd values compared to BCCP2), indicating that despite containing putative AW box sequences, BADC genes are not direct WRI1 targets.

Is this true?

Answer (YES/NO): NO